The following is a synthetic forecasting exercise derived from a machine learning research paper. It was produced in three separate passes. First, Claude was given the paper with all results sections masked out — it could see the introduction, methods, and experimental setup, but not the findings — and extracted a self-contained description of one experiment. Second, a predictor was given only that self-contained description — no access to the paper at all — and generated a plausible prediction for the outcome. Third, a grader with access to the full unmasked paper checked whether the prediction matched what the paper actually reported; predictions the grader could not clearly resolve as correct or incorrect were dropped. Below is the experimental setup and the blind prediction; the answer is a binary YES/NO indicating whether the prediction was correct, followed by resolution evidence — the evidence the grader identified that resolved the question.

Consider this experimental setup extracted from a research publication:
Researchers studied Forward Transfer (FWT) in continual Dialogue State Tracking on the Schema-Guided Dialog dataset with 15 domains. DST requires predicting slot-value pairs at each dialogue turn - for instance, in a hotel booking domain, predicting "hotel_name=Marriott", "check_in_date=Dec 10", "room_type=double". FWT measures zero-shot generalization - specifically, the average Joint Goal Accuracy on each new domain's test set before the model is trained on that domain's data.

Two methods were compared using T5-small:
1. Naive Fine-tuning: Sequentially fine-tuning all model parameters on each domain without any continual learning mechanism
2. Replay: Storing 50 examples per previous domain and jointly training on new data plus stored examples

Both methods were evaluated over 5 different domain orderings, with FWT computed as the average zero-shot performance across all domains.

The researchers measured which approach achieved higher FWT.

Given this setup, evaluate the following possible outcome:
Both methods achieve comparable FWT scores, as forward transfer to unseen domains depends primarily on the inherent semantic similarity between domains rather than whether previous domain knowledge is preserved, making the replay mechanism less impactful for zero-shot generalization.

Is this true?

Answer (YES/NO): NO